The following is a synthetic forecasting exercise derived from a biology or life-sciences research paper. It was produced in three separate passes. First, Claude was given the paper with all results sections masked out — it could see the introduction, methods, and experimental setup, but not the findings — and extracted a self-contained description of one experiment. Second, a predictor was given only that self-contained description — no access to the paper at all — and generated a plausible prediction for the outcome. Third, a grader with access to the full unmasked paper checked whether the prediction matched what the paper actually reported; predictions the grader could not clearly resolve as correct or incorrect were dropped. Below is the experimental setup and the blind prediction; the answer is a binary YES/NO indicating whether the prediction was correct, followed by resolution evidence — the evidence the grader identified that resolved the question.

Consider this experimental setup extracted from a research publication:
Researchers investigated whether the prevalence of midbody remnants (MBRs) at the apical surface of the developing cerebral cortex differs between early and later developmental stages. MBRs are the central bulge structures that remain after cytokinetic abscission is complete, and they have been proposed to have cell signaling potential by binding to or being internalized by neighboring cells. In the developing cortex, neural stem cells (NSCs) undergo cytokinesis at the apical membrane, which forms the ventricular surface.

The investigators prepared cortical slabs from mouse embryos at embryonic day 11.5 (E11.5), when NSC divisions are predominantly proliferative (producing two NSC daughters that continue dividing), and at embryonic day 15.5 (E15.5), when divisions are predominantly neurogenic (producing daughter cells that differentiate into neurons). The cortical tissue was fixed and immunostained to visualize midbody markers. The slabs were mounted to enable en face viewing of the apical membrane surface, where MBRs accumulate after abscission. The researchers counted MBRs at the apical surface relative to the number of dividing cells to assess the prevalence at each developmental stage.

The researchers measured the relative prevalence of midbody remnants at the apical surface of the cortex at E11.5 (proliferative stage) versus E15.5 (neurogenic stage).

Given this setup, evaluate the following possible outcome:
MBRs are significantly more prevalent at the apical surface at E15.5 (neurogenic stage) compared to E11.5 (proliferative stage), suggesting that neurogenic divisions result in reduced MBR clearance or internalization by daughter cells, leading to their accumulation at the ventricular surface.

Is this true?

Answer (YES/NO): NO